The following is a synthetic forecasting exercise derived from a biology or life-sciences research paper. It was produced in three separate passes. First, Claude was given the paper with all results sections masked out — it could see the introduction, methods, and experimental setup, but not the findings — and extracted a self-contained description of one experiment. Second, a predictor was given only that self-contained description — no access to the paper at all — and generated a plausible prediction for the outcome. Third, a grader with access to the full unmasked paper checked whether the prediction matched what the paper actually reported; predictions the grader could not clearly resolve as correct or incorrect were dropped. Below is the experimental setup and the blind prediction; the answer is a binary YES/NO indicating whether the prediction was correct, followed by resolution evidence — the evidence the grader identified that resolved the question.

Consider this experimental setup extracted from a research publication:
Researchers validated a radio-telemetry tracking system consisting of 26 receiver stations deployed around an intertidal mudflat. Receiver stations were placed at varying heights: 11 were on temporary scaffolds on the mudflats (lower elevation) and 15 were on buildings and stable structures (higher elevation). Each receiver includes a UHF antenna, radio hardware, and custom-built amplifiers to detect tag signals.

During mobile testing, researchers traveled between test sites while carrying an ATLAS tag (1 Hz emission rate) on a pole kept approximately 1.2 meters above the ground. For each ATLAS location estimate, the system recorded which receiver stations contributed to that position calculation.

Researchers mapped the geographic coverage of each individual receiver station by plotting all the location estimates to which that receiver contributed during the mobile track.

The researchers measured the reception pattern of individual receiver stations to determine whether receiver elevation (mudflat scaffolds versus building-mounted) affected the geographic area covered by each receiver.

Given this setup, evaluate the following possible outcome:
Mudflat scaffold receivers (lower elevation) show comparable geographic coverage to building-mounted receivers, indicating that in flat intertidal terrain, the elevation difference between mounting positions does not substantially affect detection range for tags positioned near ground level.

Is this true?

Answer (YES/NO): NO